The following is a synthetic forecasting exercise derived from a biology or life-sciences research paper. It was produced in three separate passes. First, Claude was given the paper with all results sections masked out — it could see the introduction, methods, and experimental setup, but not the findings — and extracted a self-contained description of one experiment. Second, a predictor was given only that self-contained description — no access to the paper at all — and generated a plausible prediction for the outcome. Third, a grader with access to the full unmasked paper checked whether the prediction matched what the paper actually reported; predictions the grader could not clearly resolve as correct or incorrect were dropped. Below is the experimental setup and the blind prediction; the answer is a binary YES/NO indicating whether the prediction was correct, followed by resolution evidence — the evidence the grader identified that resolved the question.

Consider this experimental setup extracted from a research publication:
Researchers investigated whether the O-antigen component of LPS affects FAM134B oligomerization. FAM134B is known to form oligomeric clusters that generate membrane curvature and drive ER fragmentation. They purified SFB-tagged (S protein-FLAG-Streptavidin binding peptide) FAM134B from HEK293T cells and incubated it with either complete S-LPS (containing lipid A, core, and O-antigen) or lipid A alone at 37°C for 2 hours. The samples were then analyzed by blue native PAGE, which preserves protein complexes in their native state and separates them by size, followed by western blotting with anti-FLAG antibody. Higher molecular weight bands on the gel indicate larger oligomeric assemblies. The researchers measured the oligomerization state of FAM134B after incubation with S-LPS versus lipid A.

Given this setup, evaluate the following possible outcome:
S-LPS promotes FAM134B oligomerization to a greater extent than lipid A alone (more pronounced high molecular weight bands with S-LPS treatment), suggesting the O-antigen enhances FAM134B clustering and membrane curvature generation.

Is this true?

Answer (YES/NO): YES